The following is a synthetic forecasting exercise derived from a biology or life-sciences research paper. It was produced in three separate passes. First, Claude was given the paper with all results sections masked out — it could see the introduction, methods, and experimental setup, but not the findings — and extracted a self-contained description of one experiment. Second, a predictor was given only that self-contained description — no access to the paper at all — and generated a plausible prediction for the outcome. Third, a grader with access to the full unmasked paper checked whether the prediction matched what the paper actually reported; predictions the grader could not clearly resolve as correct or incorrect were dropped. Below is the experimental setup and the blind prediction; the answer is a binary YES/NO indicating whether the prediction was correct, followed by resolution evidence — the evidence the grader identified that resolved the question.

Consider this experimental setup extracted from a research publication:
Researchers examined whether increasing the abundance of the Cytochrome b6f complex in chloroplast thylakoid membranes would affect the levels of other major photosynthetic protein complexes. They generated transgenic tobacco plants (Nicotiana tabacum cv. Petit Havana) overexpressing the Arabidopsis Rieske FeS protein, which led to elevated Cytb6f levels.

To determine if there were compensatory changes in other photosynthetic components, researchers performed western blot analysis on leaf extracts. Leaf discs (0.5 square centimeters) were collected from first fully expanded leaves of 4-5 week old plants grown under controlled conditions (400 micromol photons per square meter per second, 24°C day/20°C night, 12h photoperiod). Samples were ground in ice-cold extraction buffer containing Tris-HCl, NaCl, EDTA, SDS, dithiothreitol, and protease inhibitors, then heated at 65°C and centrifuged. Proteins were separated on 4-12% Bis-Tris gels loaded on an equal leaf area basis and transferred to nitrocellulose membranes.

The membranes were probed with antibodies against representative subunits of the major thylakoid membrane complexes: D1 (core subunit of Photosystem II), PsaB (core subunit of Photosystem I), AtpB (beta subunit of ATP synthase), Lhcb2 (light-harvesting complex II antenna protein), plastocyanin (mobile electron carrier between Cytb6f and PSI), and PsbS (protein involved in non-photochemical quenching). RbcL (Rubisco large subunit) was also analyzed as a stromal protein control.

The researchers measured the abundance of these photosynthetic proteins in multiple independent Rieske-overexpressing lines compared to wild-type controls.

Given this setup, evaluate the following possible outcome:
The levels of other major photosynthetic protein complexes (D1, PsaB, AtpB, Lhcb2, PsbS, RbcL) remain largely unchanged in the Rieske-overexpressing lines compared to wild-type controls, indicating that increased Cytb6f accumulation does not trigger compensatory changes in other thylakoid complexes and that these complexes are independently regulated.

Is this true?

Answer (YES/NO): NO